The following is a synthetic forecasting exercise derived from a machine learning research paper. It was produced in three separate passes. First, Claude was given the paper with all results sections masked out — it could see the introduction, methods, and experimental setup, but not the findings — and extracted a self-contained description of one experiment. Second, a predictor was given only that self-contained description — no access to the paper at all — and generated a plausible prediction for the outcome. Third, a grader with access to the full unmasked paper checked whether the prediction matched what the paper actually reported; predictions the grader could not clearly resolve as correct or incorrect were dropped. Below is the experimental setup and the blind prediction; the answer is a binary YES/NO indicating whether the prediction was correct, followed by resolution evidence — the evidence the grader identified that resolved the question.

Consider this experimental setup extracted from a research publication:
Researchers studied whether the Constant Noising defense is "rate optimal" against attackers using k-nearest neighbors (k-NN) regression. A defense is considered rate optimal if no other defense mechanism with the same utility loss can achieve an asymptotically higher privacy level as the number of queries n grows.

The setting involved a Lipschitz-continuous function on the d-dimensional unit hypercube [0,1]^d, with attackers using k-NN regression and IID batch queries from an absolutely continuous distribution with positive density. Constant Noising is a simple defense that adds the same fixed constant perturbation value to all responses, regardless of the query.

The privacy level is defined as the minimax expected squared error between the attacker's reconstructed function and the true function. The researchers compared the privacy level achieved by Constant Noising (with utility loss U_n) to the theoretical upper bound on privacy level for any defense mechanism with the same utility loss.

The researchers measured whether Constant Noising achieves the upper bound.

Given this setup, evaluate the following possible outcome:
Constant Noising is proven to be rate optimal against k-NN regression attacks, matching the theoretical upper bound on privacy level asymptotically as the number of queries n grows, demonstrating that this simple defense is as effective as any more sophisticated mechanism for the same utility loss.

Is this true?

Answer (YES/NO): YES